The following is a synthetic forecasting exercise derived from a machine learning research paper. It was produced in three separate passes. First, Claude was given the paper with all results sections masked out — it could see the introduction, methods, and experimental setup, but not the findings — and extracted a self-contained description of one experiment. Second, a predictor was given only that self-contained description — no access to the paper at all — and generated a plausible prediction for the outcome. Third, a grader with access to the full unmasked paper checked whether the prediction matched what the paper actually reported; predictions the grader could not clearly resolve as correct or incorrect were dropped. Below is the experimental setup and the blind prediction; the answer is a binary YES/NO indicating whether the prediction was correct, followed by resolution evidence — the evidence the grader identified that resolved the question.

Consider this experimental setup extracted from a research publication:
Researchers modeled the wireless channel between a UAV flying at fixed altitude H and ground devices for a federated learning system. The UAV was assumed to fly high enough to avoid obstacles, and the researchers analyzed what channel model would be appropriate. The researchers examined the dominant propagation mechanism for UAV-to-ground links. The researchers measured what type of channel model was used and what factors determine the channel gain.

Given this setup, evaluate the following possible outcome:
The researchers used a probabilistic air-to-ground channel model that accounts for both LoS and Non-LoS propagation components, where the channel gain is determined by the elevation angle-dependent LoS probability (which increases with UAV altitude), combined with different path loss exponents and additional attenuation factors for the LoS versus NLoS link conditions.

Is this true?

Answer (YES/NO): NO